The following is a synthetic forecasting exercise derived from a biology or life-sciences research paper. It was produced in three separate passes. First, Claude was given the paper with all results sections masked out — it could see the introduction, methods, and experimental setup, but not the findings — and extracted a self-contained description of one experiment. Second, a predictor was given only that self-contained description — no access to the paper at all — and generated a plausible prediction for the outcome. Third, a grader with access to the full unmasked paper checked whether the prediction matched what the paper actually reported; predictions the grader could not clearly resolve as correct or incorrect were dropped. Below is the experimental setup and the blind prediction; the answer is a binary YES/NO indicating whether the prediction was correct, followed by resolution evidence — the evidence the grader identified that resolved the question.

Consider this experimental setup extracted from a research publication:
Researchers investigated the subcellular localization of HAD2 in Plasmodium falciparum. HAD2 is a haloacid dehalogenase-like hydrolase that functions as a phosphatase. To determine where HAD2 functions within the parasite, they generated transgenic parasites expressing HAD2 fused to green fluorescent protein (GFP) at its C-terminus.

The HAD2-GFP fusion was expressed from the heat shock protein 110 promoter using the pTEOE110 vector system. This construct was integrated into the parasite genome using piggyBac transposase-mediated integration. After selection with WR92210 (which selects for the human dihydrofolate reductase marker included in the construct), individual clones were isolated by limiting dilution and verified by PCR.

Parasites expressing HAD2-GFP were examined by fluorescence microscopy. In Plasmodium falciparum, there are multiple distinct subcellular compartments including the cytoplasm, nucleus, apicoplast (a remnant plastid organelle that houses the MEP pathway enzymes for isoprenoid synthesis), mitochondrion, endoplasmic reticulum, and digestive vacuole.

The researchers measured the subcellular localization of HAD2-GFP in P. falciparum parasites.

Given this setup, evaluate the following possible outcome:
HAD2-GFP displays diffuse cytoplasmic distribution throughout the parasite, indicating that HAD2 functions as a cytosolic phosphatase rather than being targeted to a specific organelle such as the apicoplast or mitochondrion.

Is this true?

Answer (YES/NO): YES